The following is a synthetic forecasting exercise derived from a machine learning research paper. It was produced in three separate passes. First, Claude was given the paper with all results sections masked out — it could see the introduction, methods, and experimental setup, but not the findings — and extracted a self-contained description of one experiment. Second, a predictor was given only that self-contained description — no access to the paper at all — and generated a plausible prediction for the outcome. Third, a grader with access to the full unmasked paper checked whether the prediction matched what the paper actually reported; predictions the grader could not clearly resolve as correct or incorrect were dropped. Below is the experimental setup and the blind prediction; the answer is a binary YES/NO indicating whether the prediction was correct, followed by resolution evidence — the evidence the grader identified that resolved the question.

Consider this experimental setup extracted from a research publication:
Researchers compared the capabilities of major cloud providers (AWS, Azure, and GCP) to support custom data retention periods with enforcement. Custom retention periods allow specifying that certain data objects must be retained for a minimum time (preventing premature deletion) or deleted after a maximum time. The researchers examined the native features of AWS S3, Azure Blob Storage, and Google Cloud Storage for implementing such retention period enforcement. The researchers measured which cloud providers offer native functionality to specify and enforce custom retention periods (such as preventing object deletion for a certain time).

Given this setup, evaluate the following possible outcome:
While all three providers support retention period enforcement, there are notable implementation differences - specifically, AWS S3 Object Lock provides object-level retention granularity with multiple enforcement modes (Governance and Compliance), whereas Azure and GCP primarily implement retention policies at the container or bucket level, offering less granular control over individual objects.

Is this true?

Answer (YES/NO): NO